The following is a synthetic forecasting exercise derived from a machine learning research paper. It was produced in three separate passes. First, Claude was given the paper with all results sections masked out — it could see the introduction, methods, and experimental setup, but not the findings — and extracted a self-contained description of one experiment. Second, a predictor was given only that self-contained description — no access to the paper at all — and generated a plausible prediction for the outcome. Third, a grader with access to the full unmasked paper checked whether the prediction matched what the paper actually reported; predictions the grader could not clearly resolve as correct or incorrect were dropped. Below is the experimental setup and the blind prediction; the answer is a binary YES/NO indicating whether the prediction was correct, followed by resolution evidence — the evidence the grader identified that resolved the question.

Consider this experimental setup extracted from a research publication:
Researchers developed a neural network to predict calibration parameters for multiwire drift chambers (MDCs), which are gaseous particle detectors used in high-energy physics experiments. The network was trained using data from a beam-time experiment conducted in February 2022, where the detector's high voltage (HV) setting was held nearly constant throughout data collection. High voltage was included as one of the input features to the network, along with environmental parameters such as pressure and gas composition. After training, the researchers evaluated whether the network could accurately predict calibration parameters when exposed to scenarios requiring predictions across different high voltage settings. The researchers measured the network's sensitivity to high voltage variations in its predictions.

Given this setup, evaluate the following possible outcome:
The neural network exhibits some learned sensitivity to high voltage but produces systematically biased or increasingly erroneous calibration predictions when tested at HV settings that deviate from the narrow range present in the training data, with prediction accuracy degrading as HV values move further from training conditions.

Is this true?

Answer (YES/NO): NO